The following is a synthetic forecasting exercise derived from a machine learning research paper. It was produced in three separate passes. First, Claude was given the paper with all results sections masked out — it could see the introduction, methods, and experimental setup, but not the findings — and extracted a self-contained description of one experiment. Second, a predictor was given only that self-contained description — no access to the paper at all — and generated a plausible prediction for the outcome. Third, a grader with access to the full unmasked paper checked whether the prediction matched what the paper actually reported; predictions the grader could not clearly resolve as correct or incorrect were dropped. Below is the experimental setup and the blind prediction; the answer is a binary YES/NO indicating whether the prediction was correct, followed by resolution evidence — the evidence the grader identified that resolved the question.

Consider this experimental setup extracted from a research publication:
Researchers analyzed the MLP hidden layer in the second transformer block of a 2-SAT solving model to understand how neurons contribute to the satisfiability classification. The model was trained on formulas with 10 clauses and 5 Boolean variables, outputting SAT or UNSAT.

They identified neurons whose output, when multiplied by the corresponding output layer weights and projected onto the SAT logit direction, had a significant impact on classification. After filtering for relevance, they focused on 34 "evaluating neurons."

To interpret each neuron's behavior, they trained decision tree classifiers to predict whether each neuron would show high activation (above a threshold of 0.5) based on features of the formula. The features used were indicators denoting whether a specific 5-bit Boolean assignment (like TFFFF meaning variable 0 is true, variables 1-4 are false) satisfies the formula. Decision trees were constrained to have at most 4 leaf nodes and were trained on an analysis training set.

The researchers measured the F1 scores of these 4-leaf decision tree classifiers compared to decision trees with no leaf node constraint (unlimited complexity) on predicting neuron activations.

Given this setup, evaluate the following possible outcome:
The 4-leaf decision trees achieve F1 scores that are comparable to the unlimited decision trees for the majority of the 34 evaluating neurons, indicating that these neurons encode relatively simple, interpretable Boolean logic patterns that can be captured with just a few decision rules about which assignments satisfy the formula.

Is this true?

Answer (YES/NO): YES